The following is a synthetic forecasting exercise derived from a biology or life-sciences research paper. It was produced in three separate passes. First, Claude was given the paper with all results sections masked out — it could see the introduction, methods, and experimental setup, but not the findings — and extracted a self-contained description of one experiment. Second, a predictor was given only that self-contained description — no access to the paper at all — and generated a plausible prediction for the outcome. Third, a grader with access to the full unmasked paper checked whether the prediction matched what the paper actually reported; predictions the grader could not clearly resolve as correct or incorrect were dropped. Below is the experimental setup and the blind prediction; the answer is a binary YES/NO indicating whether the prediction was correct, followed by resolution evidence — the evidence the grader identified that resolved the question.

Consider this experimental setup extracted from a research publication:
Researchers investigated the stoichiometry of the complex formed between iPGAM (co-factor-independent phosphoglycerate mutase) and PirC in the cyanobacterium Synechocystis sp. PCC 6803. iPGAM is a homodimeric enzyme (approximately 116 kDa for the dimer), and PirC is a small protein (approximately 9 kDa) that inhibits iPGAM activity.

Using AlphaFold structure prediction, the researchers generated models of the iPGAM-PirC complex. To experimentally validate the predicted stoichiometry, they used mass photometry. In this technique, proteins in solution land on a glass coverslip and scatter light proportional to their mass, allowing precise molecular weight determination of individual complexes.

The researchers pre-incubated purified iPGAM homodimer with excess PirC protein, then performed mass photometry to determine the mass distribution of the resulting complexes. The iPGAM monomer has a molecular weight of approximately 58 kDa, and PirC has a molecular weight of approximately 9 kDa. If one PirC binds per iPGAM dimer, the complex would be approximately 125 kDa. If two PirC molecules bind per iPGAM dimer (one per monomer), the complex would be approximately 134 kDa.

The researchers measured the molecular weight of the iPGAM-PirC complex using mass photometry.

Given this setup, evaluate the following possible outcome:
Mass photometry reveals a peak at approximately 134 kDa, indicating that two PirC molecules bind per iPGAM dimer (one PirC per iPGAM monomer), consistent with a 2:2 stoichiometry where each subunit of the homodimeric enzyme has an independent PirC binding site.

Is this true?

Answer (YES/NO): NO